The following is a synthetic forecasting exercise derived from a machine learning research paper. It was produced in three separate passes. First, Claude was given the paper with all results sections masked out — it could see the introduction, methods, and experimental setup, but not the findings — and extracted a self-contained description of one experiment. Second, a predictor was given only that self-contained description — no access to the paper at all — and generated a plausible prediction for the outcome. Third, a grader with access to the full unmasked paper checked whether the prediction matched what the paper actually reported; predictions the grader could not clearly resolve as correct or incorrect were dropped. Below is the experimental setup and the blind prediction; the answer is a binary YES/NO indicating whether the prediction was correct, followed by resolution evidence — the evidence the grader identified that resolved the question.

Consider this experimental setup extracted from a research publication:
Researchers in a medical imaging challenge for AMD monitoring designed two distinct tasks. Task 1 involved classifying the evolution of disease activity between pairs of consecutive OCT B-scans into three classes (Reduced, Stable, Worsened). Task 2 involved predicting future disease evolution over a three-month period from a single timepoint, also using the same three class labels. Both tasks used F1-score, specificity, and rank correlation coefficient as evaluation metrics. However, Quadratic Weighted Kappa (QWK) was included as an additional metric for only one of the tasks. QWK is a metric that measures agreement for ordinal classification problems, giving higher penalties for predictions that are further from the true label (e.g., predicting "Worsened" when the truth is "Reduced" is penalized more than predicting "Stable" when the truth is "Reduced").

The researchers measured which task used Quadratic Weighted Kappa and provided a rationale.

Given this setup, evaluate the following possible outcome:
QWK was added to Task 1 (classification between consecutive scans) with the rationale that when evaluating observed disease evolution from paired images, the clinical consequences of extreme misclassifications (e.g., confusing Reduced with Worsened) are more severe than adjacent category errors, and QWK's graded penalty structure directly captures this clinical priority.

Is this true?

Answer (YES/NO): NO